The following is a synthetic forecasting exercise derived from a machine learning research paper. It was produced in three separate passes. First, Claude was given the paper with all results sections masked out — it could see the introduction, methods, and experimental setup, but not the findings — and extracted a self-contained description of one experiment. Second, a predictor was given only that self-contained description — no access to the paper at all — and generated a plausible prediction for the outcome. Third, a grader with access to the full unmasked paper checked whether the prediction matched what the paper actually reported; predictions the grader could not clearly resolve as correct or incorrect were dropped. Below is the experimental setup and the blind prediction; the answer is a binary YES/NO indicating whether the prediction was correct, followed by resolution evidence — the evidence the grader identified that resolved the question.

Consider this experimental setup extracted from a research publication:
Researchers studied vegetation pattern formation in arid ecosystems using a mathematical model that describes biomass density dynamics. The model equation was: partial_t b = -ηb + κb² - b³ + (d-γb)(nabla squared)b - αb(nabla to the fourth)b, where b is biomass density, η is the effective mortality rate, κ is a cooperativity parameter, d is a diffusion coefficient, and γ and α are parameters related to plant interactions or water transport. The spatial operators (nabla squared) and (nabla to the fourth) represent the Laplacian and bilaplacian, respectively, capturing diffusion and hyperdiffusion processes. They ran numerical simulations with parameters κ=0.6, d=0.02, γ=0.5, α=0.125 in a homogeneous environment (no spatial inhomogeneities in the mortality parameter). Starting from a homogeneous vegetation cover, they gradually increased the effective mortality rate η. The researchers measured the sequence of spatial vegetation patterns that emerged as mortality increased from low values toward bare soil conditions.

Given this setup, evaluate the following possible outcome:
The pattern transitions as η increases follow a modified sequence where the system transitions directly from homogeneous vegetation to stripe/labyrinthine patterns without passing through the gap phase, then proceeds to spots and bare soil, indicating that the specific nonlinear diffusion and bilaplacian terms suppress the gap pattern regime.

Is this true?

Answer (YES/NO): NO